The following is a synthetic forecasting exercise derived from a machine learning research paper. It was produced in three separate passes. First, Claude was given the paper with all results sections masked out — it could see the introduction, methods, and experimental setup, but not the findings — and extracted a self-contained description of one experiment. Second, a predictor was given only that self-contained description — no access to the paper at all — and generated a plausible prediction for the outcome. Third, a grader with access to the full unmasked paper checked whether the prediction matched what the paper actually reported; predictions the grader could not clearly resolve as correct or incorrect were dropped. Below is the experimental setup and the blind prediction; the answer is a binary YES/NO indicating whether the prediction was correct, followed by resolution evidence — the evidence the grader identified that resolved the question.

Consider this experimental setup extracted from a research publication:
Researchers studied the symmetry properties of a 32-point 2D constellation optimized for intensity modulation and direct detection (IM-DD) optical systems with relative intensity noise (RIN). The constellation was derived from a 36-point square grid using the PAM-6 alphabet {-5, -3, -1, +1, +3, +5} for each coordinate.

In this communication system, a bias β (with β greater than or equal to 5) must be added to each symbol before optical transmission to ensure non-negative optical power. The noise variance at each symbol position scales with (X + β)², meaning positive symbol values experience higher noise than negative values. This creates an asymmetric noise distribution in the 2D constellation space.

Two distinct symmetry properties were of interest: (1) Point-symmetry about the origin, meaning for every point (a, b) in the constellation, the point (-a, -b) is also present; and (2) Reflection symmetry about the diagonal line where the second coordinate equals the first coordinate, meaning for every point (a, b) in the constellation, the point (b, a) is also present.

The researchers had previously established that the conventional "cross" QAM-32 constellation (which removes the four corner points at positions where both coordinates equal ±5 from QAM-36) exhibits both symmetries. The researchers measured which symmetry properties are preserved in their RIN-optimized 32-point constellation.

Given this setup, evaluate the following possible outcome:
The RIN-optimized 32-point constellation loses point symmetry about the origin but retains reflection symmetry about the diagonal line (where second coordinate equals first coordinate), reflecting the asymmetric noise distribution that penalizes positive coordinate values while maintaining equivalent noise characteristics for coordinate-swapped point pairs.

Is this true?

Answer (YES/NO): YES